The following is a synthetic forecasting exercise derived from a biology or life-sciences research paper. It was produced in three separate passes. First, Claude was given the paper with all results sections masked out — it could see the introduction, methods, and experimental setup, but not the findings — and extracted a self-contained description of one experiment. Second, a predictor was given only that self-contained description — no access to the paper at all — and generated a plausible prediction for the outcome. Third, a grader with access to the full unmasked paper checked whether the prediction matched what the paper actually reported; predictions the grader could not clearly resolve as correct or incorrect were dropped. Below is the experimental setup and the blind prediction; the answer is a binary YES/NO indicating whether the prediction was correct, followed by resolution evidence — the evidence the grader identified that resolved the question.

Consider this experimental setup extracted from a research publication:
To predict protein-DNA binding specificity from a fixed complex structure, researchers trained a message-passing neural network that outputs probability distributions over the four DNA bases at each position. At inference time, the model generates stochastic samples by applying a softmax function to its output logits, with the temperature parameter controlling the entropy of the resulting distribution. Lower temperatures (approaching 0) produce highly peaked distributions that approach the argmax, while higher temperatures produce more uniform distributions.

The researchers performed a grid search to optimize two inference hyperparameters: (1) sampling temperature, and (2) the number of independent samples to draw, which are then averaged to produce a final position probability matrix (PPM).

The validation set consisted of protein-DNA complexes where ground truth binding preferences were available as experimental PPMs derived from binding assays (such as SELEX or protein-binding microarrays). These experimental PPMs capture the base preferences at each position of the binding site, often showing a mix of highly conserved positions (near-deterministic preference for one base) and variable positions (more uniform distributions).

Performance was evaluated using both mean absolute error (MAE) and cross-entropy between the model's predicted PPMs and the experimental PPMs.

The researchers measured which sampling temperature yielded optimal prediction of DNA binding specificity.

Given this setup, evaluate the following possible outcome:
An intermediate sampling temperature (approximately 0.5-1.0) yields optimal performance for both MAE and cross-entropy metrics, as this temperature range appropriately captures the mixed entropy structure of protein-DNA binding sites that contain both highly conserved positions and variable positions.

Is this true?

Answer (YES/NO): YES